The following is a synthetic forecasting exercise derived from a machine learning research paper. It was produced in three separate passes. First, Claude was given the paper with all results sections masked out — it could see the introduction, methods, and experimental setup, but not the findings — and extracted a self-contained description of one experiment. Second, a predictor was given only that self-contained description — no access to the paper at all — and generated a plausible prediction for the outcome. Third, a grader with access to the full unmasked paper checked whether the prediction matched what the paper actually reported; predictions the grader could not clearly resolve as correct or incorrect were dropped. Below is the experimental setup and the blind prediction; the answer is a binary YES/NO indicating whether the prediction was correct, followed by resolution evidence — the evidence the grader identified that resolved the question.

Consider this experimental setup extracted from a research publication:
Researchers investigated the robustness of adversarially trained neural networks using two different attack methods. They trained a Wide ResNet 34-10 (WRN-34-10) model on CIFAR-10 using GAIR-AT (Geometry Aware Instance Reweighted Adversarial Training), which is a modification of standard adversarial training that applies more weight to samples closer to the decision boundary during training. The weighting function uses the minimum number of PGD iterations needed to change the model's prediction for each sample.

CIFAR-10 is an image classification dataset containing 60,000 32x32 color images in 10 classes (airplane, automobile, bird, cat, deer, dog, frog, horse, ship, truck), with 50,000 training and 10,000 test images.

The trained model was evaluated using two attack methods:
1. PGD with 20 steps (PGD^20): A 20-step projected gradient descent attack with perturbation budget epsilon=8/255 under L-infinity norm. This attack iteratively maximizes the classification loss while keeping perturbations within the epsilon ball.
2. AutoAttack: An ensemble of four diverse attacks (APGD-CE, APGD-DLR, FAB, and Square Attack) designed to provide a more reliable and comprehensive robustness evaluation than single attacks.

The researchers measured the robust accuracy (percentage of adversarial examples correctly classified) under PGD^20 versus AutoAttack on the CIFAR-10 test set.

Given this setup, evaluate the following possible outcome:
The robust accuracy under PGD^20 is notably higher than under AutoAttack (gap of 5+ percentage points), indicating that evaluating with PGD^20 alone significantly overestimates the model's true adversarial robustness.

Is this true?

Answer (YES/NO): YES